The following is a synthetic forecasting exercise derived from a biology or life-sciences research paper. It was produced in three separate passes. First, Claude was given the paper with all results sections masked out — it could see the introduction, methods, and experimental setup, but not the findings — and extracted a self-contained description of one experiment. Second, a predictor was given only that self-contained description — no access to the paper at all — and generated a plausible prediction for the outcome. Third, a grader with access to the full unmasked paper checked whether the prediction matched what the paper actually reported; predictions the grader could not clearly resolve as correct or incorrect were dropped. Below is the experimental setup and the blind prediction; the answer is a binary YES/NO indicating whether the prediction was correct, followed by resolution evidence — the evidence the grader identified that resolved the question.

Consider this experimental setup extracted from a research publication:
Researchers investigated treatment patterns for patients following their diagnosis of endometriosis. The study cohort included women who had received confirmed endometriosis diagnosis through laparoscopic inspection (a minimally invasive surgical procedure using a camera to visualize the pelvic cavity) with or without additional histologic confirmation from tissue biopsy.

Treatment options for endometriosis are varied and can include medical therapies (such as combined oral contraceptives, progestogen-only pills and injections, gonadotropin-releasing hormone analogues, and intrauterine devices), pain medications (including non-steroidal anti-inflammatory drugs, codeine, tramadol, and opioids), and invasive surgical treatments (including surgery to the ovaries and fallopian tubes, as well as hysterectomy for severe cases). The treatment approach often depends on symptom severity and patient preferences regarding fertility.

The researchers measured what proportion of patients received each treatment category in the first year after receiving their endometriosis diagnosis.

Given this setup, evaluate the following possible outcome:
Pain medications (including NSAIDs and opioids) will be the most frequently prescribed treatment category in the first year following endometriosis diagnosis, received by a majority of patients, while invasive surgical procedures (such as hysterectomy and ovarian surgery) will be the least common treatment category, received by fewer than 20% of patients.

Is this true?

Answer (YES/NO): NO